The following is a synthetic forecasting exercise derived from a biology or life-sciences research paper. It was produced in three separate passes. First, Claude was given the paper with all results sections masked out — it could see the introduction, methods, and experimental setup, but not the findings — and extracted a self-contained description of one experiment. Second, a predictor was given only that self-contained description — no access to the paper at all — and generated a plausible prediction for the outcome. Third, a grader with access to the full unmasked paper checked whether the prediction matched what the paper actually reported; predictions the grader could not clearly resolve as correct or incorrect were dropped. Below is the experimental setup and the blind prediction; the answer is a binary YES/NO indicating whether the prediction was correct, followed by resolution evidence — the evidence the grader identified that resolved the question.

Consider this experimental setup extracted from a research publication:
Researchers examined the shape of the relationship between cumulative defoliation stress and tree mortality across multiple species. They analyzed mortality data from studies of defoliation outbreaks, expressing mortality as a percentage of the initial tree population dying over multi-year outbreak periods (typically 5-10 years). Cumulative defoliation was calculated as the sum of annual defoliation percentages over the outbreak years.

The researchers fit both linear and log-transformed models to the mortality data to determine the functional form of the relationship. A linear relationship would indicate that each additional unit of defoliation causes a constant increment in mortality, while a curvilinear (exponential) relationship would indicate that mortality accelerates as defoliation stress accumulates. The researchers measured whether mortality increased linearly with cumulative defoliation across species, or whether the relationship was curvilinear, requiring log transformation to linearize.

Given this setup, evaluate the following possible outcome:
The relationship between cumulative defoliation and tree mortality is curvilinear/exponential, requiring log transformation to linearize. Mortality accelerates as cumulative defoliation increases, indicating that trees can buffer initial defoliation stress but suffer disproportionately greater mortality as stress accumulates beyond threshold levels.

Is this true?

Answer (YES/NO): YES